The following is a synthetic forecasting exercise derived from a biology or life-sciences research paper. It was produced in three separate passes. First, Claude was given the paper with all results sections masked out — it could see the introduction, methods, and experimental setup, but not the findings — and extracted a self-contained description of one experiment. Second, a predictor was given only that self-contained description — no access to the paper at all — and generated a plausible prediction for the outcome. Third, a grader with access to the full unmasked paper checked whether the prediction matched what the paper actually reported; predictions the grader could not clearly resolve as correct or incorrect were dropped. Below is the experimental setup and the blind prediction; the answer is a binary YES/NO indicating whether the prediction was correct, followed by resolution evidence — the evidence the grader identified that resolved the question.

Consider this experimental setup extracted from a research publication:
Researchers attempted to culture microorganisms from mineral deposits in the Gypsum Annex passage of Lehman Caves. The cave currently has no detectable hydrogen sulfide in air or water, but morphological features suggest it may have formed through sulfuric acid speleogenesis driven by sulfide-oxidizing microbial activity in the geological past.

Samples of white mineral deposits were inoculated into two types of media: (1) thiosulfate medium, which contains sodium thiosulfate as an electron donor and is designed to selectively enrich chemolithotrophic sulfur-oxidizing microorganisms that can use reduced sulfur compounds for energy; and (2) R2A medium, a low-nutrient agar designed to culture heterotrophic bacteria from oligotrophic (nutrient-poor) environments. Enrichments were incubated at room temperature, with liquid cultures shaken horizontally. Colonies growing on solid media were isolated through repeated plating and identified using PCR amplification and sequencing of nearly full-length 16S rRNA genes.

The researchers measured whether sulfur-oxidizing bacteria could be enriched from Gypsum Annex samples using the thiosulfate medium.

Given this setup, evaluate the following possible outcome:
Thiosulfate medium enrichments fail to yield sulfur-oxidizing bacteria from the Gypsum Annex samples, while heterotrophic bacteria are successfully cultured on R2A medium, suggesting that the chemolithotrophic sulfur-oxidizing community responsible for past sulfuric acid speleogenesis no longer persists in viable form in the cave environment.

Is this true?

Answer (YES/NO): YES